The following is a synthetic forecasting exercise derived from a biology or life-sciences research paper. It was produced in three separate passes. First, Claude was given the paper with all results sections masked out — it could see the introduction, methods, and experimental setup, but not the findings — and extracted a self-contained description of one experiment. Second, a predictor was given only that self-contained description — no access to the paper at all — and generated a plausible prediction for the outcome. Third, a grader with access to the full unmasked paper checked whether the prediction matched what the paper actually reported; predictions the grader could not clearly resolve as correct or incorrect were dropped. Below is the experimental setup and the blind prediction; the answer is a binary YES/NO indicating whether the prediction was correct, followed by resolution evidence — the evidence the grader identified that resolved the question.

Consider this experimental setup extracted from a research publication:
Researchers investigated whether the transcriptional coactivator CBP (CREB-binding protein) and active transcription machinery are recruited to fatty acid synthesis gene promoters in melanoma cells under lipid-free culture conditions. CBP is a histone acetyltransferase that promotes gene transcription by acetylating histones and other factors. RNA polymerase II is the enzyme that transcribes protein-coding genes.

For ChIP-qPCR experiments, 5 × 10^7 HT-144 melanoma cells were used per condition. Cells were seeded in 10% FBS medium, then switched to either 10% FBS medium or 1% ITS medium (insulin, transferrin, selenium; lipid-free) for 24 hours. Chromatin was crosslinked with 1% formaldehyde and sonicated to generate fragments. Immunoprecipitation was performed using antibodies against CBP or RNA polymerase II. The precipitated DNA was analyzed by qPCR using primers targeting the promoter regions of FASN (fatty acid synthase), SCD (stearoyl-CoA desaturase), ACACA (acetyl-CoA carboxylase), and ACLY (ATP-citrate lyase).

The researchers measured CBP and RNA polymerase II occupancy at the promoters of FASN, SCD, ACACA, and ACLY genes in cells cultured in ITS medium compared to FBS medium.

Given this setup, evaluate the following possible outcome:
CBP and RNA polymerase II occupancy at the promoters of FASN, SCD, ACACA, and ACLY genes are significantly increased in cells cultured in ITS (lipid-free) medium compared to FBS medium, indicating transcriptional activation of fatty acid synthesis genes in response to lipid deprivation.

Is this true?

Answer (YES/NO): NO